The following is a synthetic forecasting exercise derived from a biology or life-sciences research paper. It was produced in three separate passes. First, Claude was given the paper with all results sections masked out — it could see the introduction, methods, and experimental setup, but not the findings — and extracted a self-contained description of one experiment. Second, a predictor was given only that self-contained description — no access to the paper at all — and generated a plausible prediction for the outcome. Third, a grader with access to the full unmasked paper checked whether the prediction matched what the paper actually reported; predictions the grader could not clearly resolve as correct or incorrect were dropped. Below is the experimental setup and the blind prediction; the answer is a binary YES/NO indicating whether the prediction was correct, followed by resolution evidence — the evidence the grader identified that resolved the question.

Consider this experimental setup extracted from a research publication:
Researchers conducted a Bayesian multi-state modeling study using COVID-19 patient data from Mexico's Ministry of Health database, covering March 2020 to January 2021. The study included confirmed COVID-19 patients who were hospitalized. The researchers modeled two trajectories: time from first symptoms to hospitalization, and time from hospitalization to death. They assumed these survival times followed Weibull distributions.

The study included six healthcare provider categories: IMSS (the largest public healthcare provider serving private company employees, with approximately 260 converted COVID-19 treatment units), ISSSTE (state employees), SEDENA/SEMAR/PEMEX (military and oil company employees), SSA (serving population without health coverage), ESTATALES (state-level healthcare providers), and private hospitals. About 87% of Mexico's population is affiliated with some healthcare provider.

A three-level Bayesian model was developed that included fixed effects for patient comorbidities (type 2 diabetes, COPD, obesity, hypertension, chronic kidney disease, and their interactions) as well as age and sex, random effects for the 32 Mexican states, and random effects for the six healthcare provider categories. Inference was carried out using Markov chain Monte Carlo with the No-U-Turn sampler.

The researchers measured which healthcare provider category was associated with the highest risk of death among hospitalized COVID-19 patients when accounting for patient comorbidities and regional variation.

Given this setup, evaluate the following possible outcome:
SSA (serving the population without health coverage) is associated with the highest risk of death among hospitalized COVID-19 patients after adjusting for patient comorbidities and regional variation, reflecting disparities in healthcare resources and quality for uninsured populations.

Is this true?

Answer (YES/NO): NO